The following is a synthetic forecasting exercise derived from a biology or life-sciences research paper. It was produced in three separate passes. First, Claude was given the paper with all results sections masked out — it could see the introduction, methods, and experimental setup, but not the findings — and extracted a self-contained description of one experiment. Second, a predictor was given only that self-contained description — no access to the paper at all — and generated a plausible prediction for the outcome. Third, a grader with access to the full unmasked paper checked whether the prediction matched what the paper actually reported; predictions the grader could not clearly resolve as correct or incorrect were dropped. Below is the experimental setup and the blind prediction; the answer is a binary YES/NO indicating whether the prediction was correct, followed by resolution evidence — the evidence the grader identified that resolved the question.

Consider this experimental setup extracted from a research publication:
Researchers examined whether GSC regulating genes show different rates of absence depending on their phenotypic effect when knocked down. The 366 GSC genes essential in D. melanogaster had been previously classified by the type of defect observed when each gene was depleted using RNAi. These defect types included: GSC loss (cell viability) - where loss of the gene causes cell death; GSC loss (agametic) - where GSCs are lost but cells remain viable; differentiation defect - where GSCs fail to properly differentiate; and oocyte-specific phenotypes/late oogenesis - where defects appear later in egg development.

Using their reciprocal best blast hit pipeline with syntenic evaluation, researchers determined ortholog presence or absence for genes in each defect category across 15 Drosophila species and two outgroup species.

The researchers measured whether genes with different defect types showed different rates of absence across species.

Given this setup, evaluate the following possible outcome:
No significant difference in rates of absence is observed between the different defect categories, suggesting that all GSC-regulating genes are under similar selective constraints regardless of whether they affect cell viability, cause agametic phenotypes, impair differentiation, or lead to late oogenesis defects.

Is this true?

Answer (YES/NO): NO